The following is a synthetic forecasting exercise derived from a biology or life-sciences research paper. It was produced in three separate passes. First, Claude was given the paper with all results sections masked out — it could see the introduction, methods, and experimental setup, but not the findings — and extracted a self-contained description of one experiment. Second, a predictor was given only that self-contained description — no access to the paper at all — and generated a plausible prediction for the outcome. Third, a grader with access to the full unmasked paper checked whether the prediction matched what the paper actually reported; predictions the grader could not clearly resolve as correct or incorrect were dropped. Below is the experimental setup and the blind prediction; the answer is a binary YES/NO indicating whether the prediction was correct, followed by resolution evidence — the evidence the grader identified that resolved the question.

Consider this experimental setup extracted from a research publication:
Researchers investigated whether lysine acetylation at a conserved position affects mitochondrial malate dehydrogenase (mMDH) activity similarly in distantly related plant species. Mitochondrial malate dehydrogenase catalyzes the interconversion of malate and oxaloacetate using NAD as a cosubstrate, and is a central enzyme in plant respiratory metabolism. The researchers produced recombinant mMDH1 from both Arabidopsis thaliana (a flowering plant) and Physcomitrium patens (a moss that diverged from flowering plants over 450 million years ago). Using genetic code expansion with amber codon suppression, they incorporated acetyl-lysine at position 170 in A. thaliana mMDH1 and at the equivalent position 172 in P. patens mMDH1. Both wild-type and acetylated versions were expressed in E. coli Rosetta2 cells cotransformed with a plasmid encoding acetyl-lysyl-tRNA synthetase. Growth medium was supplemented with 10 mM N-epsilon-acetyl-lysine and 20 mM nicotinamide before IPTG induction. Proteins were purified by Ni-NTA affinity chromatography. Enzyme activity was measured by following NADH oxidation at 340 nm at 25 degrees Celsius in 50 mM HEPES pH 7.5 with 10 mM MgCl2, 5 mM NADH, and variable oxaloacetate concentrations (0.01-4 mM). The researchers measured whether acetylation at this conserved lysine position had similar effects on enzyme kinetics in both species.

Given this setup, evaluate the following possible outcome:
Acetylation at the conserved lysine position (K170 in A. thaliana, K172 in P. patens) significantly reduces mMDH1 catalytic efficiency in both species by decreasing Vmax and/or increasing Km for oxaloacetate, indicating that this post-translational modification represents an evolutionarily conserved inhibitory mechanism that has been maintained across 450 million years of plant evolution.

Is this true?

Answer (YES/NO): NO